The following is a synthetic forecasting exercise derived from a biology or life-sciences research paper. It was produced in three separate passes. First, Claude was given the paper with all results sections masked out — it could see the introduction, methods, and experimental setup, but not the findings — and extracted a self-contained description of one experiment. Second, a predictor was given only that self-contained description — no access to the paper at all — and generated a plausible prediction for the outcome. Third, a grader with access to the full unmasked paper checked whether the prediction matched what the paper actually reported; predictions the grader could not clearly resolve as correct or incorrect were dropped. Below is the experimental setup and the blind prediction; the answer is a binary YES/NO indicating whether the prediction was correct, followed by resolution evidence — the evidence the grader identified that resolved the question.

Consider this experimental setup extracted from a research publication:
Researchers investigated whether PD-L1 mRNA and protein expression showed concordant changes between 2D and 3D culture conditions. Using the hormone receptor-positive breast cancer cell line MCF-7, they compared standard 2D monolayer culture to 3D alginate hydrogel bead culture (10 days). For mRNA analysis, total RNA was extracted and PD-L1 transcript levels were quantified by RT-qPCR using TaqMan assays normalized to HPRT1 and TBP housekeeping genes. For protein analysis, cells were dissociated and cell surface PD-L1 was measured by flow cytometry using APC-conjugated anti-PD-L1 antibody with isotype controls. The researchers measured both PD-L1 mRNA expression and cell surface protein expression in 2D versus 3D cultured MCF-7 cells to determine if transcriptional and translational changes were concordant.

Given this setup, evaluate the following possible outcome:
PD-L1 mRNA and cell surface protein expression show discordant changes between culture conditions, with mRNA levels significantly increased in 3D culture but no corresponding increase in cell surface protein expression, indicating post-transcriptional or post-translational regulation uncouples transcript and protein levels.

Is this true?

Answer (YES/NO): NO